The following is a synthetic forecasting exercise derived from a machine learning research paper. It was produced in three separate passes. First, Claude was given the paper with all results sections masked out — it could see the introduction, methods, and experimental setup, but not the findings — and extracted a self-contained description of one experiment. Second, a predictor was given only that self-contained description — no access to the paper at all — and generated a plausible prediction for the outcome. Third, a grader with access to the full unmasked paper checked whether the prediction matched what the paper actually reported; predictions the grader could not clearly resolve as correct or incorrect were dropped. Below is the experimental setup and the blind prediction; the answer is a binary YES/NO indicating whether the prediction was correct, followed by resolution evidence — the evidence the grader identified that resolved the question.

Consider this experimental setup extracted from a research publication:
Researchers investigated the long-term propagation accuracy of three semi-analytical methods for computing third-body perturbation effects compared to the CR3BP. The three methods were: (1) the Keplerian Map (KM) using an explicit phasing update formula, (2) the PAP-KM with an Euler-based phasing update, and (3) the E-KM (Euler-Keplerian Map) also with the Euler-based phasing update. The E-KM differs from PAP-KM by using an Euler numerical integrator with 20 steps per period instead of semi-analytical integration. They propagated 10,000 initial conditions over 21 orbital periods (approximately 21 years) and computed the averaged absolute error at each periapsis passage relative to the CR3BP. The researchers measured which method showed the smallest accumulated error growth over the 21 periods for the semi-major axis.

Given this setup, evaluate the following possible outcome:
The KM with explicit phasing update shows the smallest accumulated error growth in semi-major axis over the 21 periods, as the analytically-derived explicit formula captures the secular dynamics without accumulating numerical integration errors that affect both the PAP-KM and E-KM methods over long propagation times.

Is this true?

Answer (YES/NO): NO